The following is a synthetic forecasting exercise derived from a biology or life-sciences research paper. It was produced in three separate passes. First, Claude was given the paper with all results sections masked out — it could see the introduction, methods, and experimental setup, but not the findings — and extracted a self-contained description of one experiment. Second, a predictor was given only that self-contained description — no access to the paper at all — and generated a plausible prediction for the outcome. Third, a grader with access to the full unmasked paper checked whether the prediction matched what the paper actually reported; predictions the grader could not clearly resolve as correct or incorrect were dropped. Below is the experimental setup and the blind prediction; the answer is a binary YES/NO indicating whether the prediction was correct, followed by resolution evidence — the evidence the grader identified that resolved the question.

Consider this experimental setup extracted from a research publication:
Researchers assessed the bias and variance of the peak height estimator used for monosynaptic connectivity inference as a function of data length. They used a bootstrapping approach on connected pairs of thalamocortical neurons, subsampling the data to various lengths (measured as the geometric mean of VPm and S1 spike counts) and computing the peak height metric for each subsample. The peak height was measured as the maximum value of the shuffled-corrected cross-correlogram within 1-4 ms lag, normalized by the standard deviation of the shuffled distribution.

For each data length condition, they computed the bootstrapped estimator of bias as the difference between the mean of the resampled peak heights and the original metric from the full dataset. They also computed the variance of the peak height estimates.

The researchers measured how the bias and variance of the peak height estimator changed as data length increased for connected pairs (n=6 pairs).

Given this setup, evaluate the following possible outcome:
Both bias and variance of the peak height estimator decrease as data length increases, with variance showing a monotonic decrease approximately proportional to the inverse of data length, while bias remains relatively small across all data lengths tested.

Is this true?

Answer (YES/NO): NO